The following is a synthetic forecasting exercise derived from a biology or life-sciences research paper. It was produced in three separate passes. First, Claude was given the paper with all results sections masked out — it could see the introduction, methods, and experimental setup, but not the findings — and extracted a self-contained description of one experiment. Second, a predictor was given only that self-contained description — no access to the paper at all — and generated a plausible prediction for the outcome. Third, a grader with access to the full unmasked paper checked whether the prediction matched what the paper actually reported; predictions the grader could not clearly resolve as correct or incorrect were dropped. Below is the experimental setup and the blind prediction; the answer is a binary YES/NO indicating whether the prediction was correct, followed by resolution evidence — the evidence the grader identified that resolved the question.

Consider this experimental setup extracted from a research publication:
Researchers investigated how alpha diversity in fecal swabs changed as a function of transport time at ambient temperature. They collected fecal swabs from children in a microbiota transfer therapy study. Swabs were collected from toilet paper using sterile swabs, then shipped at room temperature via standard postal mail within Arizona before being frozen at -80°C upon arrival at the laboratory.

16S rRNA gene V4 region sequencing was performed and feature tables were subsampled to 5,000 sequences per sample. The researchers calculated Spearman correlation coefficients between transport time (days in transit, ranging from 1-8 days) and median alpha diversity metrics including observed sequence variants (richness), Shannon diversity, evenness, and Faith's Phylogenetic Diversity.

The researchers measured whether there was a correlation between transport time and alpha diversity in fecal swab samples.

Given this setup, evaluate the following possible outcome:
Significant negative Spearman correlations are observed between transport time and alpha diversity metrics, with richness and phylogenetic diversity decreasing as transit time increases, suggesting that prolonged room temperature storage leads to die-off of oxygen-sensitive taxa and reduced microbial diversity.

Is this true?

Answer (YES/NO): YES